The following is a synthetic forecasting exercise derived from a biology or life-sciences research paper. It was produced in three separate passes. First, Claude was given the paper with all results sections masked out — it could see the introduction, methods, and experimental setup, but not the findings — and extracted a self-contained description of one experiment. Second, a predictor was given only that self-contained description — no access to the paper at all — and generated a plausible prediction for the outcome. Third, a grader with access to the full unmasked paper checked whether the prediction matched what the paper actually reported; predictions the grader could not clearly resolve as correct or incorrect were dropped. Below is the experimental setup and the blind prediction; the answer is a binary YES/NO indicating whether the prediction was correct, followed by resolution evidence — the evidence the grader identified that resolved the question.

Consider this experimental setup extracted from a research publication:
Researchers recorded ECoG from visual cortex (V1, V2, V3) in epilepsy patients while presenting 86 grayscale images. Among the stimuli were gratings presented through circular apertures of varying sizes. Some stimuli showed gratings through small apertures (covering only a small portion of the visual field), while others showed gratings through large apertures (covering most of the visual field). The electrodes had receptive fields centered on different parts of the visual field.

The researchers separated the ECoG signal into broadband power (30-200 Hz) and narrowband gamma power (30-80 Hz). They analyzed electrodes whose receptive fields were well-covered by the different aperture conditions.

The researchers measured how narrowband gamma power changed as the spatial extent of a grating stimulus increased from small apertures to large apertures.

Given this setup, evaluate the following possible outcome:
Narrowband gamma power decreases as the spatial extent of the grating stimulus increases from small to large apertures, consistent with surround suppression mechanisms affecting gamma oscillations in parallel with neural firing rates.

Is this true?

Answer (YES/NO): NO